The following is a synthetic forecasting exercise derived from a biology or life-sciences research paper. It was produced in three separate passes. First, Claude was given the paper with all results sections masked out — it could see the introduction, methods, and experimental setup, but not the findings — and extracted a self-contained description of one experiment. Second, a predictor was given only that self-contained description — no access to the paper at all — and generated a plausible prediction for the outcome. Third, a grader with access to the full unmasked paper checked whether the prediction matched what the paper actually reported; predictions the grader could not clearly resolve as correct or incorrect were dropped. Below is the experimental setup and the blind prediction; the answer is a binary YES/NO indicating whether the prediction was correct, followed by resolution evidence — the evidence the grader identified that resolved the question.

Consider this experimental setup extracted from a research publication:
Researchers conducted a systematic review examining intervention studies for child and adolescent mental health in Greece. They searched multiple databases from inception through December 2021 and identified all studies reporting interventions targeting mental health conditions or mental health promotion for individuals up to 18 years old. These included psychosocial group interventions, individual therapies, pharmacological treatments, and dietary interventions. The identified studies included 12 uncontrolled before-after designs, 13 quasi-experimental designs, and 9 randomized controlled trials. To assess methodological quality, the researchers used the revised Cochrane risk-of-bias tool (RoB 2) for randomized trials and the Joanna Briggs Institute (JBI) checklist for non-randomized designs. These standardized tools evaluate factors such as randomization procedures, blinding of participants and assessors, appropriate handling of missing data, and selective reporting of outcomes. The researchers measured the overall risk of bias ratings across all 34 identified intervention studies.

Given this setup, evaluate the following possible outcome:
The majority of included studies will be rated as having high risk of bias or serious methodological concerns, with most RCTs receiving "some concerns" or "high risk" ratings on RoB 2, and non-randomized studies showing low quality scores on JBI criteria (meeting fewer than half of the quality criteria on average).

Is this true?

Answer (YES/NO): YES